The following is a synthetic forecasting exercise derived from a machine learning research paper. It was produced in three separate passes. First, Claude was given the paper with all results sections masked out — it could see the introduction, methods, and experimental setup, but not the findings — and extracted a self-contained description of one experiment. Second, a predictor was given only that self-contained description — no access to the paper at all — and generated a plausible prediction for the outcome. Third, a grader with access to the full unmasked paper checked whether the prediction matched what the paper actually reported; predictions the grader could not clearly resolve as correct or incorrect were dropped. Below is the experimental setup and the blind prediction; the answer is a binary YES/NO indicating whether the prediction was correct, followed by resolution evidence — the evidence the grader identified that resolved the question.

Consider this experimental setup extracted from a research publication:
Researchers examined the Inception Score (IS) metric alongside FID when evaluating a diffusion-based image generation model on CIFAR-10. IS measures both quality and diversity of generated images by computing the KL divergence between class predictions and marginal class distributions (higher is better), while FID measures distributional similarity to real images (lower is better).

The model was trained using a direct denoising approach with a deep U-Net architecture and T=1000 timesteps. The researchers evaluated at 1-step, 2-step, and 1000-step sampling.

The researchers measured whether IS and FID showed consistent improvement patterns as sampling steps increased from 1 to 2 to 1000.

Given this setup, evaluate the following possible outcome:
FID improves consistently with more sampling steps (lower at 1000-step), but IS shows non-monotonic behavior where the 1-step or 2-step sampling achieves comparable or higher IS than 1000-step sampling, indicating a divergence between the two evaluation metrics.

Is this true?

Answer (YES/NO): NO